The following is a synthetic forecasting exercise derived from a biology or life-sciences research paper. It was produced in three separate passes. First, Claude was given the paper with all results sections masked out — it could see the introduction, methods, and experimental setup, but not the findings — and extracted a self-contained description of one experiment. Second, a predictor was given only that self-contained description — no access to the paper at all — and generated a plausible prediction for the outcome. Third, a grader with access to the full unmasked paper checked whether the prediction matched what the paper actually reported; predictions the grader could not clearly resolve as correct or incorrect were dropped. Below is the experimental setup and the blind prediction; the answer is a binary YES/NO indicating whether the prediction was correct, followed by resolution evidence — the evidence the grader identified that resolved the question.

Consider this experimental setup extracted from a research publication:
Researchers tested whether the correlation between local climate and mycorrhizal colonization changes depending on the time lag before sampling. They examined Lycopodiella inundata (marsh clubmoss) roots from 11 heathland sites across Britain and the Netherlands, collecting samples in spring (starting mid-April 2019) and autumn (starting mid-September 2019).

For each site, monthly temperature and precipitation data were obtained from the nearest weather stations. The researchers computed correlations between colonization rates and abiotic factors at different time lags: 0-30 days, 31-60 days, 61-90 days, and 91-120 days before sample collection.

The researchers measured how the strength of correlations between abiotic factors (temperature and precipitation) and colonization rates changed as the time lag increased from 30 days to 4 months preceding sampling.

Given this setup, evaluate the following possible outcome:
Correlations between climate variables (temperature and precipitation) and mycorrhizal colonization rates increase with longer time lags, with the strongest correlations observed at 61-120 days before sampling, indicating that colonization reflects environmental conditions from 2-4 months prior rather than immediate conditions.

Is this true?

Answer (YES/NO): NO